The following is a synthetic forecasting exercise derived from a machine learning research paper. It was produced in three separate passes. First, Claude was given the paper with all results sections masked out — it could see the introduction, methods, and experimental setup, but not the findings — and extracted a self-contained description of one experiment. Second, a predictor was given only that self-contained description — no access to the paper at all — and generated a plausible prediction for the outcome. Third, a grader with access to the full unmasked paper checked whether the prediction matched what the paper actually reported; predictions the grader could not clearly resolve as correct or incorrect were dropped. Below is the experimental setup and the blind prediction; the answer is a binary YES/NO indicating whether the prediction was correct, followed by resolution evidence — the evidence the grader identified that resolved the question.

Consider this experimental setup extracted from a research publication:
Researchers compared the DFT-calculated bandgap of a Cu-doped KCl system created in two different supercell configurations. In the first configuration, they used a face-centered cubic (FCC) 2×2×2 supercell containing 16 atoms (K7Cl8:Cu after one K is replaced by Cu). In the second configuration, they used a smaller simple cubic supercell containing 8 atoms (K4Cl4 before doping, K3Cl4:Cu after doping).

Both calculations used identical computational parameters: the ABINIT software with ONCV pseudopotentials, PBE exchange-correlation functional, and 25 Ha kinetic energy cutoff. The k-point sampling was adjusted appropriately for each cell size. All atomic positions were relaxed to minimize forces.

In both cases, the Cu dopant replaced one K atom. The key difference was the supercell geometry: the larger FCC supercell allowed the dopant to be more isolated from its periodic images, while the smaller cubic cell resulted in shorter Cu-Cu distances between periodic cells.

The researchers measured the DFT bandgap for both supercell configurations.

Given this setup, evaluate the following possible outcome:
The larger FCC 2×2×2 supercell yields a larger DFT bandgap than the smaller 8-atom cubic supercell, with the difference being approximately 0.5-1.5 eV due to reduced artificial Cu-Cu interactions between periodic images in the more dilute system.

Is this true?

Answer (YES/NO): YES